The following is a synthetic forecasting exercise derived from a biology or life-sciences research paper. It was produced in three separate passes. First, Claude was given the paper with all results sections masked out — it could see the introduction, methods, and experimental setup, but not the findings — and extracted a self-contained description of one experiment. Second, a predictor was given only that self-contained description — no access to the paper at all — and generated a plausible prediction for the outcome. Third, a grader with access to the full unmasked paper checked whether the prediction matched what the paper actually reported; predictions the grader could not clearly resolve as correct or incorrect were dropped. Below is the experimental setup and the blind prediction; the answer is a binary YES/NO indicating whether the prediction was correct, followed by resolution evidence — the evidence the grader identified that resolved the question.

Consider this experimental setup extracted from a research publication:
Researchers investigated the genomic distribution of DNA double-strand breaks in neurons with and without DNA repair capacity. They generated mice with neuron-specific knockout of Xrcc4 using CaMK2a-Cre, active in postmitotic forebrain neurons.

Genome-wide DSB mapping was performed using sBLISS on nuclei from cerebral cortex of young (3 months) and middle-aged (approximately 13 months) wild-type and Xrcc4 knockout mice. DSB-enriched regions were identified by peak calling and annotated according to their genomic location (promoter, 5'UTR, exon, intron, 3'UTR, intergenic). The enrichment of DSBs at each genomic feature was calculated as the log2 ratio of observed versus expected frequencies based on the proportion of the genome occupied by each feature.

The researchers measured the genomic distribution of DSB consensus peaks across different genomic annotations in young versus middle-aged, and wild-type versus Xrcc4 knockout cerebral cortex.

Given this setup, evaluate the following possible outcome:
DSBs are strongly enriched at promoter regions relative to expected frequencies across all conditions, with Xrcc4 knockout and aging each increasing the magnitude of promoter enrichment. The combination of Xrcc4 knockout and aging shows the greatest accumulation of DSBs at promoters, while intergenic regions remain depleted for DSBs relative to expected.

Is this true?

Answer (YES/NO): NO